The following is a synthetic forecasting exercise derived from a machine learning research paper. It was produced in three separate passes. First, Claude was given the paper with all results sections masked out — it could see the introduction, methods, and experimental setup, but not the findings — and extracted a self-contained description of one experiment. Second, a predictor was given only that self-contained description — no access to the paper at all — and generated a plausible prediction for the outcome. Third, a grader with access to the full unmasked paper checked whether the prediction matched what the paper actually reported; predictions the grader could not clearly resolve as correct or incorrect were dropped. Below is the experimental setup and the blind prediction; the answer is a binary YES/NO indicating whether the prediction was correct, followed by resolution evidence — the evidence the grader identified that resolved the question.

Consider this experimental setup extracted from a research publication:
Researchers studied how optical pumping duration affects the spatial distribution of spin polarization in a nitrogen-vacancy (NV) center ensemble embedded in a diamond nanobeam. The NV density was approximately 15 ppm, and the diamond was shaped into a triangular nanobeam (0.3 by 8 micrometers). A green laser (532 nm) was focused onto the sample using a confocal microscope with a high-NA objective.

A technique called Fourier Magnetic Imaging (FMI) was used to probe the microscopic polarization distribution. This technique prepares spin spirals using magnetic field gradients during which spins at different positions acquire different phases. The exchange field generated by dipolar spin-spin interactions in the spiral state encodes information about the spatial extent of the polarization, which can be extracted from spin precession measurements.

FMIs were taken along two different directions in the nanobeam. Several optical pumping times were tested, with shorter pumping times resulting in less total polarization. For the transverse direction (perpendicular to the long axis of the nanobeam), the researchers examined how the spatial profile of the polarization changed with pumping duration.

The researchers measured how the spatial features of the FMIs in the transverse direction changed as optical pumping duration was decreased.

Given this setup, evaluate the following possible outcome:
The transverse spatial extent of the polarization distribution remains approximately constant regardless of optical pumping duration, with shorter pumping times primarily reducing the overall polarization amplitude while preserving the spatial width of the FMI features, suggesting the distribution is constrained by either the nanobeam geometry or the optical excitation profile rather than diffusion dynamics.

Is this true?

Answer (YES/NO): NO